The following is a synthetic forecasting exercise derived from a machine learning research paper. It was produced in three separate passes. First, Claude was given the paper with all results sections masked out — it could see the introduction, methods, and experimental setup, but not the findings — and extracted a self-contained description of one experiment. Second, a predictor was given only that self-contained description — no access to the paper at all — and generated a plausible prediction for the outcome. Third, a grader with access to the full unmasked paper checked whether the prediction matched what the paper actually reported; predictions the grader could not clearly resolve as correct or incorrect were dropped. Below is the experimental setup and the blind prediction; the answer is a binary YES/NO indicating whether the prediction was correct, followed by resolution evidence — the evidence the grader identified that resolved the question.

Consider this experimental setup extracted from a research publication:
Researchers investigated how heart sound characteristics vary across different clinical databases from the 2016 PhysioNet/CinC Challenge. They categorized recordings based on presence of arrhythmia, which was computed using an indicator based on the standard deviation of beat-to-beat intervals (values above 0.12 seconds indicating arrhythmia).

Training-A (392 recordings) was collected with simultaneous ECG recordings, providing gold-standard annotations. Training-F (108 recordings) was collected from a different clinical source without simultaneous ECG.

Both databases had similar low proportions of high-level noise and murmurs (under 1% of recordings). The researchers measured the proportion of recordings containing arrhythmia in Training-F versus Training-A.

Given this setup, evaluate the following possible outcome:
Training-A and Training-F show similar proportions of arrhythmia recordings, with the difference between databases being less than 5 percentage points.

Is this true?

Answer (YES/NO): NO